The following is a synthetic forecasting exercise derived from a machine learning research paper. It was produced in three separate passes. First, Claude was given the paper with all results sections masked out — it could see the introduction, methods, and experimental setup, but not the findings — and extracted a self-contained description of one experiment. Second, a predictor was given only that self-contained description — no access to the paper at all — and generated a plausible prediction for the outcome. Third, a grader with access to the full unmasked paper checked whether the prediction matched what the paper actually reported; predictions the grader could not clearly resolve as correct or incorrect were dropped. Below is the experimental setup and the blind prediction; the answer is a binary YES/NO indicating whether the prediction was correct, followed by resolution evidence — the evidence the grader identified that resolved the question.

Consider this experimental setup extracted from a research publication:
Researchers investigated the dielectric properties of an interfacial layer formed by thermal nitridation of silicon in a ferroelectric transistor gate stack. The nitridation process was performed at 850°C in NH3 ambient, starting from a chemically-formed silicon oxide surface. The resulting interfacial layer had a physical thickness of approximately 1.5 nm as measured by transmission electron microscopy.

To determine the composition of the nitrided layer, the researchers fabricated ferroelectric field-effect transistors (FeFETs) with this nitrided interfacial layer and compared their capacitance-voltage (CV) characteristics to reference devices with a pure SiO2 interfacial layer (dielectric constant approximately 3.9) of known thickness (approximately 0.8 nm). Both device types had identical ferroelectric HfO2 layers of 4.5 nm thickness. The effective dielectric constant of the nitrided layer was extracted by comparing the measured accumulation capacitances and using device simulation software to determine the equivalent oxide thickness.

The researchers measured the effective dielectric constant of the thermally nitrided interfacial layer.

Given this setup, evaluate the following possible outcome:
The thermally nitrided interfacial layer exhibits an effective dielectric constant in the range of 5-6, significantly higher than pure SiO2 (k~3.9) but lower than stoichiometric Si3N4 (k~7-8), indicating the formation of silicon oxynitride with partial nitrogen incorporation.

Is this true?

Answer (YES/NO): NO